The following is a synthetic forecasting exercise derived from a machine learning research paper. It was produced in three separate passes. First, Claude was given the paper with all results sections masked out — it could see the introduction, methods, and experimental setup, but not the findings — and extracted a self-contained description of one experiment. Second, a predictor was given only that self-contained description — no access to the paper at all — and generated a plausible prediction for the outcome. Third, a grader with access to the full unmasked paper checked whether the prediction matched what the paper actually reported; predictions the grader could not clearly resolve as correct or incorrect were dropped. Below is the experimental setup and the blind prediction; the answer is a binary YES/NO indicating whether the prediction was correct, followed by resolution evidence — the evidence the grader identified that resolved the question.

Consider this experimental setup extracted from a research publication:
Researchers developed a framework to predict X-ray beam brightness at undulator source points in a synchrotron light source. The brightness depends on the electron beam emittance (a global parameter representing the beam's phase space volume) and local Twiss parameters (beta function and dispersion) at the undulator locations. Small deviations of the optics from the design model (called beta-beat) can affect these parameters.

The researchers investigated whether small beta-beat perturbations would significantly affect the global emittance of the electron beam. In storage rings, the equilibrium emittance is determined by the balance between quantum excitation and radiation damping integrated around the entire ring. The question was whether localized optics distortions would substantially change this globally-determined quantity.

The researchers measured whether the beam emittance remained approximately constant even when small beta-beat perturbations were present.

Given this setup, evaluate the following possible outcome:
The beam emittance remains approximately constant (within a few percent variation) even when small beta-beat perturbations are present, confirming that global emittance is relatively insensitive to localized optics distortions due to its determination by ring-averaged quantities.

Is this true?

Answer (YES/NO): YES